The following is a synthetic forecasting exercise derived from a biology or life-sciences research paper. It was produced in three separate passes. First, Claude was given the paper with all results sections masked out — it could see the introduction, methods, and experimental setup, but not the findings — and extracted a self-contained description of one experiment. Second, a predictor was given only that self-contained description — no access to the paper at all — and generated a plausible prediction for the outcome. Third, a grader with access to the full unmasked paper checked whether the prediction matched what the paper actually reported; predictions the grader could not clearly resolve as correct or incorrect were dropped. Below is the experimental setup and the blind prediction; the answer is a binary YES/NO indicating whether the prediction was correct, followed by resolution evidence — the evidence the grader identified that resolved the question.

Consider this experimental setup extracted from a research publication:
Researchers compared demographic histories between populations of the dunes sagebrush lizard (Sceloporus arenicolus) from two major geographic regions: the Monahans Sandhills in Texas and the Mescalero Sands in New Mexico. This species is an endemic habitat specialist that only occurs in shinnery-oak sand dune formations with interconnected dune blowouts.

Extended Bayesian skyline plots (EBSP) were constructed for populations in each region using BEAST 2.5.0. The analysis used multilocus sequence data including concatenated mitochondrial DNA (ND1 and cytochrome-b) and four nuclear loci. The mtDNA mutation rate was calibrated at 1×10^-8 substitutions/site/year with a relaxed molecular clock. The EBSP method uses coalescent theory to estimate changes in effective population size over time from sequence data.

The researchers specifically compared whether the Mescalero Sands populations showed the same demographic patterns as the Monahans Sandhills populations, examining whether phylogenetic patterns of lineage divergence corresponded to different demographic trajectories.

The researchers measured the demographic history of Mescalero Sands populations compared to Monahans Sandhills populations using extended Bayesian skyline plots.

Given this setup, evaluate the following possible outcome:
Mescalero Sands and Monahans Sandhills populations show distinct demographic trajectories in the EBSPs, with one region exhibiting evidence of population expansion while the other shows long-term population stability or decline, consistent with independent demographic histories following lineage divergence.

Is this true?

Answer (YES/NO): YES